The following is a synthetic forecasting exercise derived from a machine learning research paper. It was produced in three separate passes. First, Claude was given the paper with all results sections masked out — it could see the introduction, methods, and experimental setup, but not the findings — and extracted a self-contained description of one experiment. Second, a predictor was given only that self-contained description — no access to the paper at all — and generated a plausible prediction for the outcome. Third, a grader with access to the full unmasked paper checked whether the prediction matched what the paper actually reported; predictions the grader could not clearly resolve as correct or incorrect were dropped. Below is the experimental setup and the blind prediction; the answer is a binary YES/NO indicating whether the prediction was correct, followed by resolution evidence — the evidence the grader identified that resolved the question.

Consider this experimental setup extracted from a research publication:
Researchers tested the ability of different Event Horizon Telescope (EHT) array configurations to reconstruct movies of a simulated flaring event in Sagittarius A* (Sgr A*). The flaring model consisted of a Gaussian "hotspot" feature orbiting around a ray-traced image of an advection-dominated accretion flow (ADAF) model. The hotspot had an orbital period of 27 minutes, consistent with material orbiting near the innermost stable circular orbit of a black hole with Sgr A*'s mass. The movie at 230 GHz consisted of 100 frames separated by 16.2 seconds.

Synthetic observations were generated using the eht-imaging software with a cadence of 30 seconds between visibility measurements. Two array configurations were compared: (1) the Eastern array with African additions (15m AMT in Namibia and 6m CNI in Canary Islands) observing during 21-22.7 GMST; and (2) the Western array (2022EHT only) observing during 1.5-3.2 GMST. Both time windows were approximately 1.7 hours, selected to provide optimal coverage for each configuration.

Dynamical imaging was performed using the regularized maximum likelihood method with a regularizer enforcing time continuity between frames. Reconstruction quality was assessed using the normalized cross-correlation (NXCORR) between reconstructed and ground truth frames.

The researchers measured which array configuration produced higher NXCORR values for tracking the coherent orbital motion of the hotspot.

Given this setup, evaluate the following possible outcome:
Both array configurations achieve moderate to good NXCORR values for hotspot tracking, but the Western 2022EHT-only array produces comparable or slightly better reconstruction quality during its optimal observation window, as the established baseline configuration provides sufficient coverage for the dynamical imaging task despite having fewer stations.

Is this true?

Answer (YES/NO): NO